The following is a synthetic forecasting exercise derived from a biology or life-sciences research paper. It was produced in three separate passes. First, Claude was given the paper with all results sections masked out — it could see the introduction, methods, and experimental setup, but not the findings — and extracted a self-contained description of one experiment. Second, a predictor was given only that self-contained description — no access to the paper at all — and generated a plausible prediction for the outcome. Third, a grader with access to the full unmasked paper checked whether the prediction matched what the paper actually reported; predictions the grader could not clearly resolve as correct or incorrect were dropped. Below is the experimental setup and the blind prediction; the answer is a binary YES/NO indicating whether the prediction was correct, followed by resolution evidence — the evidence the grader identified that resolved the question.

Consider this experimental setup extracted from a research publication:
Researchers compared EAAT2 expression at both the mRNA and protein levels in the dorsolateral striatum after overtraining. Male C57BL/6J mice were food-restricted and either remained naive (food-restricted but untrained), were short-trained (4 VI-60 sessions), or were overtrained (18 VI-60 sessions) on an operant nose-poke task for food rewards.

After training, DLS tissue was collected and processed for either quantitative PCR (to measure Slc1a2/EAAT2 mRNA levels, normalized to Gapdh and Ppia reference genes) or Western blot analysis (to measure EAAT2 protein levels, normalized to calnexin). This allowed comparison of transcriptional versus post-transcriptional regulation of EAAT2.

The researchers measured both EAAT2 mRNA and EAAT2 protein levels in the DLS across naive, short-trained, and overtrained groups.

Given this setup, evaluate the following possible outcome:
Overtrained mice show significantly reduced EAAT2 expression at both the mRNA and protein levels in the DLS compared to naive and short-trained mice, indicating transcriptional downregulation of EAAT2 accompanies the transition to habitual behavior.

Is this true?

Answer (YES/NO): NO